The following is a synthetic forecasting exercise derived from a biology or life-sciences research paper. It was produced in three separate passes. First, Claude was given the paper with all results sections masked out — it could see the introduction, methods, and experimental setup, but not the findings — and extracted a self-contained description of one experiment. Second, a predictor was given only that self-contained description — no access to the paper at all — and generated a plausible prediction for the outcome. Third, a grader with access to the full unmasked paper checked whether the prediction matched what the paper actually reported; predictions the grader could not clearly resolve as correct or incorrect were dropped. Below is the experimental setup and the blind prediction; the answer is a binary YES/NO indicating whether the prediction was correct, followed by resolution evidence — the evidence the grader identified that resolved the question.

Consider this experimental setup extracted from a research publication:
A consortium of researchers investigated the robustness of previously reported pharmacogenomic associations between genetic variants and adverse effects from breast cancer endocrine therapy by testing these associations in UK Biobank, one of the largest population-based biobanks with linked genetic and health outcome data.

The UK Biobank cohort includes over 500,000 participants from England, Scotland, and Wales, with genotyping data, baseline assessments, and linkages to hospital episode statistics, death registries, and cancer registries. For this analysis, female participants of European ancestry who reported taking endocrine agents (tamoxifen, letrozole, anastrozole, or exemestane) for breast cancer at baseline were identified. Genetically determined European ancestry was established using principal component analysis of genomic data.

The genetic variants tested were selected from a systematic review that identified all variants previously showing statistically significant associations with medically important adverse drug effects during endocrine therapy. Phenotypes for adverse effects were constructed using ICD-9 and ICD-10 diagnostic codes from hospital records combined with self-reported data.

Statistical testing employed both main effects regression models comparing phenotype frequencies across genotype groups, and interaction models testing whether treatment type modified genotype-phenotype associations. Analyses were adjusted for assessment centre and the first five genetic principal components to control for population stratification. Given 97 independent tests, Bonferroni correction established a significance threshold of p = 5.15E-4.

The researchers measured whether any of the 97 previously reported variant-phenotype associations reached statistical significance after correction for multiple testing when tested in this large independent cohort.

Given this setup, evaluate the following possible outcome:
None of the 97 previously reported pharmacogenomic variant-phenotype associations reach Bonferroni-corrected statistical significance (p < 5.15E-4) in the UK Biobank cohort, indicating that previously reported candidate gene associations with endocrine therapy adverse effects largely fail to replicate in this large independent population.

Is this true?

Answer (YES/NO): YES